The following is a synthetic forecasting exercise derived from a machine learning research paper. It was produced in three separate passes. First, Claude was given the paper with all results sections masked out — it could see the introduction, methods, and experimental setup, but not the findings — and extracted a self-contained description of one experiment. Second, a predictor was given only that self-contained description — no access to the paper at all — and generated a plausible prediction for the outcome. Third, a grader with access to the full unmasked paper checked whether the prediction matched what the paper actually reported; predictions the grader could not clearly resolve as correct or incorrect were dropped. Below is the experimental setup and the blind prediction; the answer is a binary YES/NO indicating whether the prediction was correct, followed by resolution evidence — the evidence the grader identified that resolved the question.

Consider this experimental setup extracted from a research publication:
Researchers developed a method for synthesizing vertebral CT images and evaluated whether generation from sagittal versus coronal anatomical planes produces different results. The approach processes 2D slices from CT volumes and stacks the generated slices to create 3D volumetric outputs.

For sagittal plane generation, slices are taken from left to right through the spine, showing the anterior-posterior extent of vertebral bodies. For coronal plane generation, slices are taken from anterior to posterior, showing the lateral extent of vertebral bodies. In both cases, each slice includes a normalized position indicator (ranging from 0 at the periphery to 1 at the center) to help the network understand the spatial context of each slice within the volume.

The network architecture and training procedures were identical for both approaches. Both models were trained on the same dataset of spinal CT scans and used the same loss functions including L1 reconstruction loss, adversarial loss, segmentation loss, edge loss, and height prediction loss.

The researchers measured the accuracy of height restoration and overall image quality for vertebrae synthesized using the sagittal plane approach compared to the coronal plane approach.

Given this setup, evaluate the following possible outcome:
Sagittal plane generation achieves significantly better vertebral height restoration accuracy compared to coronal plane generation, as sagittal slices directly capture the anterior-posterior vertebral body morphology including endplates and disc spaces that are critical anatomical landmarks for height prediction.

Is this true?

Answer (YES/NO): YES